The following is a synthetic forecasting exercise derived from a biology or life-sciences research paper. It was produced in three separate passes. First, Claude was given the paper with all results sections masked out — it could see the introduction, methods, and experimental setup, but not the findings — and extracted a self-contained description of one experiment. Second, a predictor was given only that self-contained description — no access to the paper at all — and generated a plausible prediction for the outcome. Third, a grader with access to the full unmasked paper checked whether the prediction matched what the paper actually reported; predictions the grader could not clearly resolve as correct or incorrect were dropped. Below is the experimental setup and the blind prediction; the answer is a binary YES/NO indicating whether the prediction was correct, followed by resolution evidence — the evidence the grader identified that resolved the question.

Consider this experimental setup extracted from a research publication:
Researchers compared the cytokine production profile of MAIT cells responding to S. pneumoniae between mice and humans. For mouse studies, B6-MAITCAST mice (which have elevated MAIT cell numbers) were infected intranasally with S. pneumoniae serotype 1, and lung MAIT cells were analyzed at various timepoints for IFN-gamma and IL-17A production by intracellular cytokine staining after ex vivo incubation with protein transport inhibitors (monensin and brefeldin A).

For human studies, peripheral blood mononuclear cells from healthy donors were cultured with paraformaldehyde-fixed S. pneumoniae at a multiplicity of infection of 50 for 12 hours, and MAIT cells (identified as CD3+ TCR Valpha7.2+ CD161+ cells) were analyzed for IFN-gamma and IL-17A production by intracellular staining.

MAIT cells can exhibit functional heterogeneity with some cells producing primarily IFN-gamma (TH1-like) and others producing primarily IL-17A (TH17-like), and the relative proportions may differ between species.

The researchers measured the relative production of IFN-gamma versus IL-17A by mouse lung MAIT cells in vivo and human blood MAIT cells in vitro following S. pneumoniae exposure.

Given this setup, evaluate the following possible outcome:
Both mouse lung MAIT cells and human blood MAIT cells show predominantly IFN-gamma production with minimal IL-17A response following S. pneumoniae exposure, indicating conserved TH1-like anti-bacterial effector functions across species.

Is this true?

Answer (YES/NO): NO